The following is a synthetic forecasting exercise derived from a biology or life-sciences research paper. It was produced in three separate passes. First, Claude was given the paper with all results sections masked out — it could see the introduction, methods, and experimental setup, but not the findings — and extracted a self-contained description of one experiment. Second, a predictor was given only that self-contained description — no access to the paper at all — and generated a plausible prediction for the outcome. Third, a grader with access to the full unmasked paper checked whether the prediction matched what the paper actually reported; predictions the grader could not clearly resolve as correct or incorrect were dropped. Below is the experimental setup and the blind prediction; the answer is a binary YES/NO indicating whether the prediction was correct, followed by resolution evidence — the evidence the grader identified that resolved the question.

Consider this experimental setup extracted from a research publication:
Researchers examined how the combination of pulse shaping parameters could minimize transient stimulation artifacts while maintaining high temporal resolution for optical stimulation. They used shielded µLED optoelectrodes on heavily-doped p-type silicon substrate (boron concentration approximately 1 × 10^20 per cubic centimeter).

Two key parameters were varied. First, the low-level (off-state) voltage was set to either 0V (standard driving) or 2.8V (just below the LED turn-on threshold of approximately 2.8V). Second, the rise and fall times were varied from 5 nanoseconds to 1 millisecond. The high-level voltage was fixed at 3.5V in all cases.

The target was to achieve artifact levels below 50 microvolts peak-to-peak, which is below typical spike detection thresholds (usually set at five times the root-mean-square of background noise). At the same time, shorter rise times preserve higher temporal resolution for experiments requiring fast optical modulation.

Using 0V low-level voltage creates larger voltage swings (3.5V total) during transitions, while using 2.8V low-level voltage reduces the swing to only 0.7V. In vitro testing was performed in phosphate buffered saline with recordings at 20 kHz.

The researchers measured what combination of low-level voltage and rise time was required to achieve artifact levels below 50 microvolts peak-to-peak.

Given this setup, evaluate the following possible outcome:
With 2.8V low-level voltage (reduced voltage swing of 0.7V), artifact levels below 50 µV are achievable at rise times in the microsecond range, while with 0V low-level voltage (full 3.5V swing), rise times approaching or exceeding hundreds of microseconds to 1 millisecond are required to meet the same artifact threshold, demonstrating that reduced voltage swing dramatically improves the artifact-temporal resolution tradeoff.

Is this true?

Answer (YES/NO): NO